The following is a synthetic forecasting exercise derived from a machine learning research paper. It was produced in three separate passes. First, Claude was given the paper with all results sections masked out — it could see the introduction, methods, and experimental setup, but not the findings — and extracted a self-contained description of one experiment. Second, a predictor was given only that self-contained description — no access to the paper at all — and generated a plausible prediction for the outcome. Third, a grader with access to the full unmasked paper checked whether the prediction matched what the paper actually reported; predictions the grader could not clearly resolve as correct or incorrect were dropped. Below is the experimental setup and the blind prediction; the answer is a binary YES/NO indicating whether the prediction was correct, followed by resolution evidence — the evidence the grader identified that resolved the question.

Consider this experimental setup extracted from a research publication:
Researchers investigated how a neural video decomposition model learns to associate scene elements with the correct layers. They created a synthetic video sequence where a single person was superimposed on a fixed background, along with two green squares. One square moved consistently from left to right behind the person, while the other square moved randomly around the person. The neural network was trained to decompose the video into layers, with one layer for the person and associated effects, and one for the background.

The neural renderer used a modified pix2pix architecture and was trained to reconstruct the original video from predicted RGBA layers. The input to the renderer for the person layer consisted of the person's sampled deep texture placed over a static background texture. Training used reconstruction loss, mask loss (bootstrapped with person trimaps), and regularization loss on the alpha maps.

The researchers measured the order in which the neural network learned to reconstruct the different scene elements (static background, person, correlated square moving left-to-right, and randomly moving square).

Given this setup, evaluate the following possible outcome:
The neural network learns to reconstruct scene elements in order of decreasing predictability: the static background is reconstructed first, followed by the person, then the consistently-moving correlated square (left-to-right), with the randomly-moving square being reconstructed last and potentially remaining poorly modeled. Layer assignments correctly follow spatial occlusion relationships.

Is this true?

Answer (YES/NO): NO